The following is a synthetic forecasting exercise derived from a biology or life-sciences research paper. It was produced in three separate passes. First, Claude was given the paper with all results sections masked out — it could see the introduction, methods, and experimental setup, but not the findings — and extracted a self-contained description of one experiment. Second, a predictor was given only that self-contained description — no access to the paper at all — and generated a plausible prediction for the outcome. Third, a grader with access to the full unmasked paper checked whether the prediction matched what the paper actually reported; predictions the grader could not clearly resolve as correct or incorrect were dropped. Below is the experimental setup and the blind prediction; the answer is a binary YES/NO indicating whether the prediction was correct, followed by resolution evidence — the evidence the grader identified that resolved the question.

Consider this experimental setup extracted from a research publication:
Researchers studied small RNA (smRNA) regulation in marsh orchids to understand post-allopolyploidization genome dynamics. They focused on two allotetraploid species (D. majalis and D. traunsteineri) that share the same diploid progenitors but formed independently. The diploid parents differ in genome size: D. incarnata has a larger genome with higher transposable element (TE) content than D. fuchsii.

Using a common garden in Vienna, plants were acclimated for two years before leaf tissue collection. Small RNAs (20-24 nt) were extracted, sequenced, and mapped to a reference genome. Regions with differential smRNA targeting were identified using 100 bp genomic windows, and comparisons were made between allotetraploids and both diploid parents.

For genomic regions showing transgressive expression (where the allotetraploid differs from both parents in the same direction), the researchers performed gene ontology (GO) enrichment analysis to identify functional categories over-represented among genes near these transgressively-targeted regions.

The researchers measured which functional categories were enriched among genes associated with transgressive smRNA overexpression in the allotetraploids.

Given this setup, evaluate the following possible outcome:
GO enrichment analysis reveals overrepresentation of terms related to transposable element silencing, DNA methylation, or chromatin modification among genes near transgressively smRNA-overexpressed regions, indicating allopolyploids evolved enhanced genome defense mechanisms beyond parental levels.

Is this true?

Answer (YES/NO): NO